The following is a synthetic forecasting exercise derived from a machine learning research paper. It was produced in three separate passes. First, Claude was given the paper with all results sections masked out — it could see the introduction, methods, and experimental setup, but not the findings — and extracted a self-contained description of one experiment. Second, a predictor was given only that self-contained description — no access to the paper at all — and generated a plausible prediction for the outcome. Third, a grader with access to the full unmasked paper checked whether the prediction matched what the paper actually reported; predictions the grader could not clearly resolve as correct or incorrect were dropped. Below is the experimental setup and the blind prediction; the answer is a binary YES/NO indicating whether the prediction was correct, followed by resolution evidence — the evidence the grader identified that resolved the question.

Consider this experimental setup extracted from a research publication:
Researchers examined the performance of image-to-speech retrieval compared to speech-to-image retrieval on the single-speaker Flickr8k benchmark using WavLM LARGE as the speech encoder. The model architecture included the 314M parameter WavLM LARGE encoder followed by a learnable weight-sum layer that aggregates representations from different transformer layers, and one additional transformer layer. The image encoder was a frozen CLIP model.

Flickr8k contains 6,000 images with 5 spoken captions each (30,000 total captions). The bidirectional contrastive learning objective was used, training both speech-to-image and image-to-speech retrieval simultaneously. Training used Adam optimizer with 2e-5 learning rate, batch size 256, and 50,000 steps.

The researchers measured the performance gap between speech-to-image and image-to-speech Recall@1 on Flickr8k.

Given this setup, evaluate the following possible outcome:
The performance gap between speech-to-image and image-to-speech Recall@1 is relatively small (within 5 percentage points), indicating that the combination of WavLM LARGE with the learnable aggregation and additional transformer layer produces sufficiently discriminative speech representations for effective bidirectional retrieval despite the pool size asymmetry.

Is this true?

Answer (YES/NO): NO